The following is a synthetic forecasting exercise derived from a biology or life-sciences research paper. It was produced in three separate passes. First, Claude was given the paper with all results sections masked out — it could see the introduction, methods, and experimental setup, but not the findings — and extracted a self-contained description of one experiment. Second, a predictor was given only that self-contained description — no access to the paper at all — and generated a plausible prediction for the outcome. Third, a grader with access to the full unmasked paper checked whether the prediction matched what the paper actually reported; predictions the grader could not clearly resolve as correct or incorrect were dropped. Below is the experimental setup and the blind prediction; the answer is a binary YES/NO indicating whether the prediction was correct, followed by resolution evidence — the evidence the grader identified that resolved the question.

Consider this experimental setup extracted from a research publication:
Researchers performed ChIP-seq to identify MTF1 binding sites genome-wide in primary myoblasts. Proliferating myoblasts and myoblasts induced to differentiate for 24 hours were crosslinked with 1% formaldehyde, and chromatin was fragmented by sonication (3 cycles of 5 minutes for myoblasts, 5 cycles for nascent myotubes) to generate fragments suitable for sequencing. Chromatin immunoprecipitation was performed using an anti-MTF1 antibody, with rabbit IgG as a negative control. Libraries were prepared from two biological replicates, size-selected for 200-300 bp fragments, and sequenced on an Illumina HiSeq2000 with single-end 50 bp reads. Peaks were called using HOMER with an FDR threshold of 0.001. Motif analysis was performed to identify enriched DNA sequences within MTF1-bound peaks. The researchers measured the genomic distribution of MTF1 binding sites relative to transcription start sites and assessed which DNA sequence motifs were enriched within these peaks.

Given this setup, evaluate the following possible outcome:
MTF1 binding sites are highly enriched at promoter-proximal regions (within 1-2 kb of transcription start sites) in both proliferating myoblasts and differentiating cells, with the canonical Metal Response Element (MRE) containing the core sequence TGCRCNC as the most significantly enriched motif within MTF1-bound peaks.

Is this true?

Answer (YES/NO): NO